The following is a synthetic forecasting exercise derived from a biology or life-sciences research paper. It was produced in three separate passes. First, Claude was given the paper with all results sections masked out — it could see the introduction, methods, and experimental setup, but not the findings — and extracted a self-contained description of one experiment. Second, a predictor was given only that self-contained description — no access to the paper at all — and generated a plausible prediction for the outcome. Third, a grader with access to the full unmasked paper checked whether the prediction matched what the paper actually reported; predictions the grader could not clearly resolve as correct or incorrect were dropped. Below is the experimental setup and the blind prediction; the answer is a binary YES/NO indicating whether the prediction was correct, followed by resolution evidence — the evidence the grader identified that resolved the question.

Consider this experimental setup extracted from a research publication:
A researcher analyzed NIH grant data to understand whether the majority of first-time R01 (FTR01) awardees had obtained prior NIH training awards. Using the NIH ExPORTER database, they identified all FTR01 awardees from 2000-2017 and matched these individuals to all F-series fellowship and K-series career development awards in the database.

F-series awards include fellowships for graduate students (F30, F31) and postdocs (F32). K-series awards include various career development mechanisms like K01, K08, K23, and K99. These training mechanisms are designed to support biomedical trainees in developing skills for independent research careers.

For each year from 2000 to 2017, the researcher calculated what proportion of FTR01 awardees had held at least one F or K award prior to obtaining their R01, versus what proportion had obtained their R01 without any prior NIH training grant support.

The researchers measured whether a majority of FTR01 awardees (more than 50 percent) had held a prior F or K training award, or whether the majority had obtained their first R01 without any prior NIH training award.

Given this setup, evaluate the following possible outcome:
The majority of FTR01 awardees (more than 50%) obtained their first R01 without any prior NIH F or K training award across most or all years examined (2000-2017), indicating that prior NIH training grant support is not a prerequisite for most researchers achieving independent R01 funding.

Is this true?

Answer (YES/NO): YES